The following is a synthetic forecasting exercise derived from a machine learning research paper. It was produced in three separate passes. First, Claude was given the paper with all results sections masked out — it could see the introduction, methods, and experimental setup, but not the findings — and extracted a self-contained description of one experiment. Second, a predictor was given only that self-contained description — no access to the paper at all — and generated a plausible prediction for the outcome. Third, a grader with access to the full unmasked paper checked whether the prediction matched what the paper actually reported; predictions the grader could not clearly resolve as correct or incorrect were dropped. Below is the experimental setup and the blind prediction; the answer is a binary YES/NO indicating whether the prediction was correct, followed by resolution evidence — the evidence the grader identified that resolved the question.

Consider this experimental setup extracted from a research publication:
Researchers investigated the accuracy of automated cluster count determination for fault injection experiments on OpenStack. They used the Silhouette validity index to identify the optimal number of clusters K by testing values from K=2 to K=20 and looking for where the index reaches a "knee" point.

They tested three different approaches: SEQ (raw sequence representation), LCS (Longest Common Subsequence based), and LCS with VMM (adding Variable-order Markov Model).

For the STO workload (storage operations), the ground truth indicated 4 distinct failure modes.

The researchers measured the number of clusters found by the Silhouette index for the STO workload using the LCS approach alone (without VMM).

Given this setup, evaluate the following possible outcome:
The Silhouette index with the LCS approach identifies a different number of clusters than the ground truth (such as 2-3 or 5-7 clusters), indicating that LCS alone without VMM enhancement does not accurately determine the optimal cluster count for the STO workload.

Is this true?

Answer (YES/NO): YES